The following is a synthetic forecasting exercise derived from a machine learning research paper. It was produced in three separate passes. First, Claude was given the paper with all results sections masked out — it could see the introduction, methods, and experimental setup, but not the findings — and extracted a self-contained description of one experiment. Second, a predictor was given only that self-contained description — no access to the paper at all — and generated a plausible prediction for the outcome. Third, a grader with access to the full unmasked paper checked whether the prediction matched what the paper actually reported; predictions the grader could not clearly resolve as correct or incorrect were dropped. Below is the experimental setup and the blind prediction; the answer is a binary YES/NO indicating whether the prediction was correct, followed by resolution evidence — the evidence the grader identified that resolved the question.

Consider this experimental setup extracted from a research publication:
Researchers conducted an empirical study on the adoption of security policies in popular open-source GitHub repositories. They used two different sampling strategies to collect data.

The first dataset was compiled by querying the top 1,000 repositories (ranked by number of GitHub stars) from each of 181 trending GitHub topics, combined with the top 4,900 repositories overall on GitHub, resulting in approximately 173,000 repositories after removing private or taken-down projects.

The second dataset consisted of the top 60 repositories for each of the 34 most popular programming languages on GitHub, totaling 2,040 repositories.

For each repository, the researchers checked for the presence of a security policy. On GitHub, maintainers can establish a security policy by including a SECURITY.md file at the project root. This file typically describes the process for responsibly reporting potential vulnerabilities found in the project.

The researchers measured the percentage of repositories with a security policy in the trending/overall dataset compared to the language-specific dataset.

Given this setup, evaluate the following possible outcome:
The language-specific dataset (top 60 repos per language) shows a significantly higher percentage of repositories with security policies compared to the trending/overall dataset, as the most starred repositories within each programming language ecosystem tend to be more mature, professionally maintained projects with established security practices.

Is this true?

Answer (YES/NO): YES